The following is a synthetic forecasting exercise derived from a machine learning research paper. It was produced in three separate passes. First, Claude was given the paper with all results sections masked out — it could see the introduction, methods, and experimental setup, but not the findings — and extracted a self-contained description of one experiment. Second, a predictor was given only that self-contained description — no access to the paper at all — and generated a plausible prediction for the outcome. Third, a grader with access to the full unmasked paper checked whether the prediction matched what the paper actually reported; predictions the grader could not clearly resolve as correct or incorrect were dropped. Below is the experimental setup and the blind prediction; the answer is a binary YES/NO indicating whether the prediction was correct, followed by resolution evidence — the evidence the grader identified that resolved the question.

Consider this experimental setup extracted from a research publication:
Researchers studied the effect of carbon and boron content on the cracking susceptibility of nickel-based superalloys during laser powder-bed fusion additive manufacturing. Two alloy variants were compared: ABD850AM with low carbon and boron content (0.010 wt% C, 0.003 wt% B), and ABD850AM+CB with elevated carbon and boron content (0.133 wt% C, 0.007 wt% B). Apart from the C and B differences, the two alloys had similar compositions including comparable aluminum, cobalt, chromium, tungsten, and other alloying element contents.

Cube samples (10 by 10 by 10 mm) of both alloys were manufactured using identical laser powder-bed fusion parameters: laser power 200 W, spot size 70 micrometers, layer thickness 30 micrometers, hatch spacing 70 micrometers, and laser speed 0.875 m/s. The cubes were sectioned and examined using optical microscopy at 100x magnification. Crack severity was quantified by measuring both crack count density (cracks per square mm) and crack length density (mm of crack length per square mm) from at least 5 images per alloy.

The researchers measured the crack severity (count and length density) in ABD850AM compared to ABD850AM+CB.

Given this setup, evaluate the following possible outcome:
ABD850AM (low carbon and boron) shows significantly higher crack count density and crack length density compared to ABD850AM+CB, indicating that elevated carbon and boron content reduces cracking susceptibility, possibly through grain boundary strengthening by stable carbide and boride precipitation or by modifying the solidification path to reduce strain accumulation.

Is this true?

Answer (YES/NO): NO